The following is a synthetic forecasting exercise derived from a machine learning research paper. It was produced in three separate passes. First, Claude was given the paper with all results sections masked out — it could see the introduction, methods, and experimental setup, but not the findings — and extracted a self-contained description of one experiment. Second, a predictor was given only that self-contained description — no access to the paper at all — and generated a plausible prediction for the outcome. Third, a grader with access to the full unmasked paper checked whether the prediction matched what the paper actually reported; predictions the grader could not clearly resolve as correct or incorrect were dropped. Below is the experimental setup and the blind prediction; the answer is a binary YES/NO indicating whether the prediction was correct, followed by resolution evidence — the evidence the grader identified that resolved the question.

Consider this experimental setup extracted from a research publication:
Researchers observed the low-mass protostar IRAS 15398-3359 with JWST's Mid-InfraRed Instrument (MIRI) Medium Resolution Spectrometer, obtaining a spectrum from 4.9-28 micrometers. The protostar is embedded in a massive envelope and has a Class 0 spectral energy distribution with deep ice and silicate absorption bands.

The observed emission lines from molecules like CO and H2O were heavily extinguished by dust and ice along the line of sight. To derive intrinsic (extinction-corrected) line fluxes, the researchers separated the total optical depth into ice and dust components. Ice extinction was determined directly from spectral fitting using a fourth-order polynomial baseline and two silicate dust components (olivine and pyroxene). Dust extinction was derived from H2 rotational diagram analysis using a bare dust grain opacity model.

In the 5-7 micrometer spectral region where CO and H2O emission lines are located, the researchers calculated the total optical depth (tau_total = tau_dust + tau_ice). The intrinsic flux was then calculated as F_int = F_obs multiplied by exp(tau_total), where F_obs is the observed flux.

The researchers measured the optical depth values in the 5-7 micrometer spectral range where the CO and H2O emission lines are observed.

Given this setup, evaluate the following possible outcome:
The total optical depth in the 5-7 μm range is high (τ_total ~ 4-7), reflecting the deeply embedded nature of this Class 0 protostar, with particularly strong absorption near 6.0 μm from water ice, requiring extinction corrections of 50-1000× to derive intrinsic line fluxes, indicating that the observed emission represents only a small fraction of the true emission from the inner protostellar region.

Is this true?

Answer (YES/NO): NO